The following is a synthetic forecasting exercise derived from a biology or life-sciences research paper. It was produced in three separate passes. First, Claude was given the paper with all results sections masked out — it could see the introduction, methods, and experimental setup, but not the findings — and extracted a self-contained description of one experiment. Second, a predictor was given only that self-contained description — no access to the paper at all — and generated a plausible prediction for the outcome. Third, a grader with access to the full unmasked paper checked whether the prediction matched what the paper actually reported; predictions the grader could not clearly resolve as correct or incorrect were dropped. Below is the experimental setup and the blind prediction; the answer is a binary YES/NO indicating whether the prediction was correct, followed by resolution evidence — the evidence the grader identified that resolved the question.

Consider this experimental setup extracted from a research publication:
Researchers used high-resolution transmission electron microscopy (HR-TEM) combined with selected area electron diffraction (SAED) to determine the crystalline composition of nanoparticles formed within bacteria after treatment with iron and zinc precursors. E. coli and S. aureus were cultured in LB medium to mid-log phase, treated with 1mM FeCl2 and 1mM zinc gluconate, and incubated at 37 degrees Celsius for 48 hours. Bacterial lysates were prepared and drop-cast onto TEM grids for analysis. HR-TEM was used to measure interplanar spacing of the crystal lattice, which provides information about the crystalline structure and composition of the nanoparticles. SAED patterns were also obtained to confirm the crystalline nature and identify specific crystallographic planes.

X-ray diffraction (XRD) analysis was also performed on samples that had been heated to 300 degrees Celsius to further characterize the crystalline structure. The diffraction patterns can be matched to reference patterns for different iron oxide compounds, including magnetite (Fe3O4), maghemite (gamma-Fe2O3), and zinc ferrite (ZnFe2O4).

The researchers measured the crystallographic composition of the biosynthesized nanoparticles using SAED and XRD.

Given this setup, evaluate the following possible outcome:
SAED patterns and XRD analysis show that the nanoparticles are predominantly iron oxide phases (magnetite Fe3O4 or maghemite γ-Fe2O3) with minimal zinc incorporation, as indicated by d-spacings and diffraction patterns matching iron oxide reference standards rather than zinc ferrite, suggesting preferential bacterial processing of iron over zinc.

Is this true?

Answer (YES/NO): NO